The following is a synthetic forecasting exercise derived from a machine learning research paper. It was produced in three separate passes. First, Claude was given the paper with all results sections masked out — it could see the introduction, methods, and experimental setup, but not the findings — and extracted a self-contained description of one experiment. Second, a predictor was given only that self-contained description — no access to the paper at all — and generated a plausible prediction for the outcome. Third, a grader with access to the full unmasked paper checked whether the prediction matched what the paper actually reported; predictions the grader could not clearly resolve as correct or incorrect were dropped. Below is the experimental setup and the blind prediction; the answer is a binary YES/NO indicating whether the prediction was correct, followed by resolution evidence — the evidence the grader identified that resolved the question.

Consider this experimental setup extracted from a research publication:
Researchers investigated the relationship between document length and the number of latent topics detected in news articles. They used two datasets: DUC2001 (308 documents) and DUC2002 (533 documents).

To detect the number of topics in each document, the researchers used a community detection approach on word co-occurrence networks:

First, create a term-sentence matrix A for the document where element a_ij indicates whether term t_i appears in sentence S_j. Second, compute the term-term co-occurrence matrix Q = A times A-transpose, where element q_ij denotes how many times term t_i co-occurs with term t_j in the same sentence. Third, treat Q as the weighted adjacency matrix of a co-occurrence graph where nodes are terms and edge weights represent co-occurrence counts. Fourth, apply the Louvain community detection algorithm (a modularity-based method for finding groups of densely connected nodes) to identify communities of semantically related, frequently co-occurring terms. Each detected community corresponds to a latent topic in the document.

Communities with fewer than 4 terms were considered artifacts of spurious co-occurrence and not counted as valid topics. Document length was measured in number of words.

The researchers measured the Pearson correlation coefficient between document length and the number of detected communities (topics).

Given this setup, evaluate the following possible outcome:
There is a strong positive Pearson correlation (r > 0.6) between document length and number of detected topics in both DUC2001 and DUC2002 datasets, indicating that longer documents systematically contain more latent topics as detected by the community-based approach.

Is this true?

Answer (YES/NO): YES